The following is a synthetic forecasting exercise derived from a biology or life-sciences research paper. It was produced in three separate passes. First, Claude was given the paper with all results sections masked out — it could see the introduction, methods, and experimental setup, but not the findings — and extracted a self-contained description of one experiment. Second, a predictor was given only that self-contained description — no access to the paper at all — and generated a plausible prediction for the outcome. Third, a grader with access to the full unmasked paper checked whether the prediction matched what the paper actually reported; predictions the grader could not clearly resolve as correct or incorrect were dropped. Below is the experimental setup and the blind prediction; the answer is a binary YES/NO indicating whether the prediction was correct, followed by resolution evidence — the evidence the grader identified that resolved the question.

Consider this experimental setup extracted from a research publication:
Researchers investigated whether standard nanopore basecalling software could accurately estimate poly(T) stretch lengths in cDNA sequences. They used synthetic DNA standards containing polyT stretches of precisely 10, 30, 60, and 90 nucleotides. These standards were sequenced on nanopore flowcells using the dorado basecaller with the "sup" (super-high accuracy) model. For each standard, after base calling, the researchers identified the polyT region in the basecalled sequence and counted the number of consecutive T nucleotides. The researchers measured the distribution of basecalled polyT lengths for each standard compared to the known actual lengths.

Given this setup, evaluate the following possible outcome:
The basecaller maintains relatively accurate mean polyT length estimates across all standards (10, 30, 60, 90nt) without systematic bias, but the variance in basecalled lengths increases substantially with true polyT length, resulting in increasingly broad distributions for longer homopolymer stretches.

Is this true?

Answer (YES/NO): NO